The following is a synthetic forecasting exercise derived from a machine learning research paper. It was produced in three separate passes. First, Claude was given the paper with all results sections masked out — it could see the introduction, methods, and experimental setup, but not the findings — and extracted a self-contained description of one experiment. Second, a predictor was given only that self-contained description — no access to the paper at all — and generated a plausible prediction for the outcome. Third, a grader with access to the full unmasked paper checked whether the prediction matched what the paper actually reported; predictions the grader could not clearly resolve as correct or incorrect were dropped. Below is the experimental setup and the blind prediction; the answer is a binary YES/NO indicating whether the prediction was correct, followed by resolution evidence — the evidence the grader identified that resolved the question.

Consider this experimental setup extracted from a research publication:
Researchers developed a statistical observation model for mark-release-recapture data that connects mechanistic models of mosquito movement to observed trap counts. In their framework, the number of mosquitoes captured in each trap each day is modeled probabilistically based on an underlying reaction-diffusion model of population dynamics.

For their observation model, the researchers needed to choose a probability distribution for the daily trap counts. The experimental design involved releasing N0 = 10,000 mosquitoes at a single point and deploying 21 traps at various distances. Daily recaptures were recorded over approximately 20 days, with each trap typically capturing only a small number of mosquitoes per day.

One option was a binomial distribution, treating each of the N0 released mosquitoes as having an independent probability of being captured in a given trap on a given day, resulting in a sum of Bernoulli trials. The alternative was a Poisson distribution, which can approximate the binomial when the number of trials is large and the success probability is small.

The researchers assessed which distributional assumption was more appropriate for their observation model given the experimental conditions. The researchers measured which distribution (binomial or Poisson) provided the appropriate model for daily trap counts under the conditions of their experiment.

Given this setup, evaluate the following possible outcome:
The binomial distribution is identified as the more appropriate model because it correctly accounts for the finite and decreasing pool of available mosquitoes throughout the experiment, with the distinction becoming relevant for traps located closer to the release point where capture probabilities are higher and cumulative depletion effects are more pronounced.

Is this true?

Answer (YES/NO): NO